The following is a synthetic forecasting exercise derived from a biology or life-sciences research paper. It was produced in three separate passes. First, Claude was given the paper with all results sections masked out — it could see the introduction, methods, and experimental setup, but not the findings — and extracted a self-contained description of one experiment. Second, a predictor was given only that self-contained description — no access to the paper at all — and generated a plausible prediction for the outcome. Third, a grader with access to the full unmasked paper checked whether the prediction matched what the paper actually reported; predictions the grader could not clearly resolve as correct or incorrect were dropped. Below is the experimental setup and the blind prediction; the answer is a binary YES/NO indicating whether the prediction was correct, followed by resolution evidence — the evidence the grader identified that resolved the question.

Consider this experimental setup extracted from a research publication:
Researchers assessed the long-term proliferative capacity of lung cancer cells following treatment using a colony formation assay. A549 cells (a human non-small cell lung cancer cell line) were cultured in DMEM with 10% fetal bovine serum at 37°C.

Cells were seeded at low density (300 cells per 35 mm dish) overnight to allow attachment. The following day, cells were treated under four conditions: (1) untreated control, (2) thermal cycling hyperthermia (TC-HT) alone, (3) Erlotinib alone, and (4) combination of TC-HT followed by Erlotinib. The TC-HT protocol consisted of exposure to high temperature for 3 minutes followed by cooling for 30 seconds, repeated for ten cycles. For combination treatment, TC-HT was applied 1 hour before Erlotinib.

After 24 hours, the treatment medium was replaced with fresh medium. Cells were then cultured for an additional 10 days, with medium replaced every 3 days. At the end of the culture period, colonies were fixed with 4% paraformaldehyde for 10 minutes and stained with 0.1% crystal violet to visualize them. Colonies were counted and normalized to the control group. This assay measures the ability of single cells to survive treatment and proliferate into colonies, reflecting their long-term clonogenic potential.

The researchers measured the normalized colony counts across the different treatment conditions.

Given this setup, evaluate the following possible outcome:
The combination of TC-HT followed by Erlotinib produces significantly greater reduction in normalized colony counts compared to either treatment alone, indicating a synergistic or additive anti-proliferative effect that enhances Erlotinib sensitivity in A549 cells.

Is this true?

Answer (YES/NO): YES